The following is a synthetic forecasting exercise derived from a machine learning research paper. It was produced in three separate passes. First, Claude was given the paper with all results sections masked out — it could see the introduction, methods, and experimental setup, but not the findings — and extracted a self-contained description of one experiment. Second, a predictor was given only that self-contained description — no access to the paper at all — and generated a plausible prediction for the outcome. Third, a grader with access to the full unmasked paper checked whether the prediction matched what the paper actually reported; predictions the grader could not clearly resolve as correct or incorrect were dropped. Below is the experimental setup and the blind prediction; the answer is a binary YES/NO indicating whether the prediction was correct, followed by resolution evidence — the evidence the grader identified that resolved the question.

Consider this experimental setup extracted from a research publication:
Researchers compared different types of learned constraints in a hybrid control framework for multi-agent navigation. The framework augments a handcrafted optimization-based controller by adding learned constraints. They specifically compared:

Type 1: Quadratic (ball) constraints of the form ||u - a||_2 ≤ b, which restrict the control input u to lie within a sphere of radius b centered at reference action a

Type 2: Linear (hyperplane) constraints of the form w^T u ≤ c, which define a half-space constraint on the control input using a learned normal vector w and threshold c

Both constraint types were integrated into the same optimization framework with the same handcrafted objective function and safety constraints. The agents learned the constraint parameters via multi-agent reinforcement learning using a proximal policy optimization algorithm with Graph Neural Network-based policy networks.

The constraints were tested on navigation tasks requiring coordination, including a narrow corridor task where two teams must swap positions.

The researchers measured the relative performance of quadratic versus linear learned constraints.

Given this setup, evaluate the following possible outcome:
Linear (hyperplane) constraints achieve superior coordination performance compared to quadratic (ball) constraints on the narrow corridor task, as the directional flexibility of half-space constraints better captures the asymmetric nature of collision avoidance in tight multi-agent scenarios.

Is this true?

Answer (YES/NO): NO